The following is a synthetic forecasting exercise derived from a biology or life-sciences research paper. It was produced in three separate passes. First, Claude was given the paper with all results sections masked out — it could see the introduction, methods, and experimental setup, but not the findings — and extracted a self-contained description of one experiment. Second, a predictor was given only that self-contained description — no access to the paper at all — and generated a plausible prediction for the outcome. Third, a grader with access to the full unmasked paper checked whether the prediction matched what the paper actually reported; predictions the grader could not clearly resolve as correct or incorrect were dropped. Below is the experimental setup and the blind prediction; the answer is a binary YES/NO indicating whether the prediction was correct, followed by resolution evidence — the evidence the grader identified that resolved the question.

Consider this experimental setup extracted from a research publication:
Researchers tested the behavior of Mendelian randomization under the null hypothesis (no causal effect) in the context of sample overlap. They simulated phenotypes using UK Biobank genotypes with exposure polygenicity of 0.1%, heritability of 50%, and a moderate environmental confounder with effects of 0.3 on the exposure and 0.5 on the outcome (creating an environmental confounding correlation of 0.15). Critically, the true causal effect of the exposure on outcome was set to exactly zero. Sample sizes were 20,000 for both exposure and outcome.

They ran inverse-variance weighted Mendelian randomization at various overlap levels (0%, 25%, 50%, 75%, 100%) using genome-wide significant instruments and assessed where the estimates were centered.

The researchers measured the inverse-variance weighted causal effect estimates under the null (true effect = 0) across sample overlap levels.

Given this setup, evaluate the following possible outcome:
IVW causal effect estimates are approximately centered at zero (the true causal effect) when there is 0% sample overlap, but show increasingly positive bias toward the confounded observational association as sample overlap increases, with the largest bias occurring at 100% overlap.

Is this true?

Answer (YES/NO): YES